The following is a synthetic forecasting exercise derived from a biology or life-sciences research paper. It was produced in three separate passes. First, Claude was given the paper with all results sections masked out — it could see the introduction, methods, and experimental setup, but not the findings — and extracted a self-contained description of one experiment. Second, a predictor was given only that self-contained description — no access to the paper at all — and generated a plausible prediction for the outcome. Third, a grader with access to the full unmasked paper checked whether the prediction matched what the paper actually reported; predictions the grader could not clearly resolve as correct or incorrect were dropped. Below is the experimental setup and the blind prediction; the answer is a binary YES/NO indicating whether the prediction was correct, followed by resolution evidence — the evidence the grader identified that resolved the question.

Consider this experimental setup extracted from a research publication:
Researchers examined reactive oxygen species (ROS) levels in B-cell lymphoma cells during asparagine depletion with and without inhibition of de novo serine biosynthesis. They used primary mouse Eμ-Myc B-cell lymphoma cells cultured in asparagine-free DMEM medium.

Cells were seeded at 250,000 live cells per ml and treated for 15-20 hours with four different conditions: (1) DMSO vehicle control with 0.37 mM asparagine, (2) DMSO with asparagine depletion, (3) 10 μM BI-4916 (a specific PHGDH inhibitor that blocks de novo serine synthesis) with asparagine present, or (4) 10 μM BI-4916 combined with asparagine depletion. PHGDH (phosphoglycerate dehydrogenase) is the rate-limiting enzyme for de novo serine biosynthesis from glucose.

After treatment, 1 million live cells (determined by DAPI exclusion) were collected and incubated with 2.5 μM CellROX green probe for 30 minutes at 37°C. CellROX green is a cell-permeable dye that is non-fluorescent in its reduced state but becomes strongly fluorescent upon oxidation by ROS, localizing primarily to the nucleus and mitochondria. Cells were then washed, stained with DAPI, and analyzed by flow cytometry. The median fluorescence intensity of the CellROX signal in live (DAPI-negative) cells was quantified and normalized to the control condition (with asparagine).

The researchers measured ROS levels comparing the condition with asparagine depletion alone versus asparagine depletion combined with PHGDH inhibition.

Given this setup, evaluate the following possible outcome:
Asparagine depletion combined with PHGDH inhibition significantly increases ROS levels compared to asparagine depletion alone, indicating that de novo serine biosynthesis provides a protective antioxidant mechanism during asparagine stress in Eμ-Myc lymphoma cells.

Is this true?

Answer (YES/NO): YES